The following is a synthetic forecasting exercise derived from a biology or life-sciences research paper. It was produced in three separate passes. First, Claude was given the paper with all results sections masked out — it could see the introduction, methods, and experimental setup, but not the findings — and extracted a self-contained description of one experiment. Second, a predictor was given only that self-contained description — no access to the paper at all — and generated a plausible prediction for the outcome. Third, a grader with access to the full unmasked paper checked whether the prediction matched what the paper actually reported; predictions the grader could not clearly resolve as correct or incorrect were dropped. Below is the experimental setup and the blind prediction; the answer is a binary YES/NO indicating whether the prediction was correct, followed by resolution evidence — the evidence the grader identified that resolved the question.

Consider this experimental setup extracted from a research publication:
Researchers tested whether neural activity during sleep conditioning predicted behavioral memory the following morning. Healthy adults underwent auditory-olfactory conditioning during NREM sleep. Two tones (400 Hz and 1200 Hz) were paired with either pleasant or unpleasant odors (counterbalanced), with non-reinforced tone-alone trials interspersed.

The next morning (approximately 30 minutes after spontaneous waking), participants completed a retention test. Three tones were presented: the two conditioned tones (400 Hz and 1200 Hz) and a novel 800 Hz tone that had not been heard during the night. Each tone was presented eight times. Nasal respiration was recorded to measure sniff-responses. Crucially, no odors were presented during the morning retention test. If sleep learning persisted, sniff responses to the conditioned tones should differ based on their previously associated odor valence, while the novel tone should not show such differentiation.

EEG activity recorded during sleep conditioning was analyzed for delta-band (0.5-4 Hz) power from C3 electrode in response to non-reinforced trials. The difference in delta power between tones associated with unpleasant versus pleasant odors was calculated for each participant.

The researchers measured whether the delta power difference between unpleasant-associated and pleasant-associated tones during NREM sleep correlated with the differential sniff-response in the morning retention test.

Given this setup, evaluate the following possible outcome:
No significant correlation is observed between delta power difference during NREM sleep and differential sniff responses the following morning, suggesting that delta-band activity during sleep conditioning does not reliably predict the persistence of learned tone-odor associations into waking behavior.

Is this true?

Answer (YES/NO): YES